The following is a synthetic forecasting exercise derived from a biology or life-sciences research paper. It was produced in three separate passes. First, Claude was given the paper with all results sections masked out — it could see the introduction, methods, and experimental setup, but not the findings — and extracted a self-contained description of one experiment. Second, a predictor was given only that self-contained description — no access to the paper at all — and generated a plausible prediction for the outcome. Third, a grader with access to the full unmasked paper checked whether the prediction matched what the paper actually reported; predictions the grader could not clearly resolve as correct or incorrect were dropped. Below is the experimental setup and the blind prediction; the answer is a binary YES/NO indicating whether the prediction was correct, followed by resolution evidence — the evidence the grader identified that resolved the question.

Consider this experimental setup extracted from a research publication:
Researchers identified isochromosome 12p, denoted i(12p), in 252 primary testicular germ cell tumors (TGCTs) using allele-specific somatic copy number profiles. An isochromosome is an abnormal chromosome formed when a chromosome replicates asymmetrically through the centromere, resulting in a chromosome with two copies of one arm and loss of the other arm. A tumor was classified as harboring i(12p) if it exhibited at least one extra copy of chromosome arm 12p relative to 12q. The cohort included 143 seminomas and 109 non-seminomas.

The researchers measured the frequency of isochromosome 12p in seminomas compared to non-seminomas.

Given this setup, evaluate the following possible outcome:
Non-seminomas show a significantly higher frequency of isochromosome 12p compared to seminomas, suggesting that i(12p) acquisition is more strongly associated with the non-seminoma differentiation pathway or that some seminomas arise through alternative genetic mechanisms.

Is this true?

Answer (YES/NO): YES